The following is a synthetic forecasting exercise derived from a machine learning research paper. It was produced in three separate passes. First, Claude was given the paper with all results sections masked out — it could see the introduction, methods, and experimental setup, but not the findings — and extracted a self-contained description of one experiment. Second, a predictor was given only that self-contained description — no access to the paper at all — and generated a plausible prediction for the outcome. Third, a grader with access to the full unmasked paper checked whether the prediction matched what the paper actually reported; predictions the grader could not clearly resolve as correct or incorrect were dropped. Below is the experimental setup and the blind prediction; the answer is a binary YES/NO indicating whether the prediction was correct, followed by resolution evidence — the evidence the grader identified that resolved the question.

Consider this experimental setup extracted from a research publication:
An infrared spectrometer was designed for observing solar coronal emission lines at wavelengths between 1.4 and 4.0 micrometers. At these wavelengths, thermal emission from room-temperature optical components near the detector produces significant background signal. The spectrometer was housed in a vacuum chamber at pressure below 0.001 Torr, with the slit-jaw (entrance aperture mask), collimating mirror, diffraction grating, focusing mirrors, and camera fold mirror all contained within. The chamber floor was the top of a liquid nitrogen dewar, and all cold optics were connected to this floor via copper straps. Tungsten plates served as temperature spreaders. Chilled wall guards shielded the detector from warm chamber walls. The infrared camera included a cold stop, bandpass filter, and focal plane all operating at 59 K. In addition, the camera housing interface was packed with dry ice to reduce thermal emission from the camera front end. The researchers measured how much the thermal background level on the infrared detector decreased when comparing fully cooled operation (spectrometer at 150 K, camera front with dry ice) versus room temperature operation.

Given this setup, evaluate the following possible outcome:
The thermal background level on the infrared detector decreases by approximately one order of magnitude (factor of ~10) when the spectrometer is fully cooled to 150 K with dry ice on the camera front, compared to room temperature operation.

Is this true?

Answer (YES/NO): NO